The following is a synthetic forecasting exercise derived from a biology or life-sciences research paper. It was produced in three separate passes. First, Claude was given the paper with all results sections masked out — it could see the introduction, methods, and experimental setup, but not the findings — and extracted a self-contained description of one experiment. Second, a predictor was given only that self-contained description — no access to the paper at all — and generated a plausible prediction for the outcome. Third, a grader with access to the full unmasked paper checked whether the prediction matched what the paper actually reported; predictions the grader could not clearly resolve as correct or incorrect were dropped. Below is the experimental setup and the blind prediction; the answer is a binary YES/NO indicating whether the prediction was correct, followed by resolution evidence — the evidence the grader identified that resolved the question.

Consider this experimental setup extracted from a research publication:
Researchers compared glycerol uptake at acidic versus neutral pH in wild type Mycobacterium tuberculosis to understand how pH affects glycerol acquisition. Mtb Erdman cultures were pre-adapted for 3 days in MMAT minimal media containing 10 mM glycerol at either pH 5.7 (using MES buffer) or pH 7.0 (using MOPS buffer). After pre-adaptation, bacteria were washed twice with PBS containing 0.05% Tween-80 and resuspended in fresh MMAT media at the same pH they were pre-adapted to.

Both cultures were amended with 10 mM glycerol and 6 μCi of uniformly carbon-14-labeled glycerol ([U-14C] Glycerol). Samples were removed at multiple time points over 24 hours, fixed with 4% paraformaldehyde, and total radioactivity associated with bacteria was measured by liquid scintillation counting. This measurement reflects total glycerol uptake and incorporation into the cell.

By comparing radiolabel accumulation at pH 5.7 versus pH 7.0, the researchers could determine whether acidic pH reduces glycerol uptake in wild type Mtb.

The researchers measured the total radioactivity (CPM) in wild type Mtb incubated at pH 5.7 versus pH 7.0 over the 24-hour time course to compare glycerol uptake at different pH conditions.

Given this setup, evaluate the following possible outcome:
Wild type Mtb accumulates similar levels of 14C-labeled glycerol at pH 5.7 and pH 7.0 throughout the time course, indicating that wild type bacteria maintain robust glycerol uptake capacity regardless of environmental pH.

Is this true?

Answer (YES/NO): NO